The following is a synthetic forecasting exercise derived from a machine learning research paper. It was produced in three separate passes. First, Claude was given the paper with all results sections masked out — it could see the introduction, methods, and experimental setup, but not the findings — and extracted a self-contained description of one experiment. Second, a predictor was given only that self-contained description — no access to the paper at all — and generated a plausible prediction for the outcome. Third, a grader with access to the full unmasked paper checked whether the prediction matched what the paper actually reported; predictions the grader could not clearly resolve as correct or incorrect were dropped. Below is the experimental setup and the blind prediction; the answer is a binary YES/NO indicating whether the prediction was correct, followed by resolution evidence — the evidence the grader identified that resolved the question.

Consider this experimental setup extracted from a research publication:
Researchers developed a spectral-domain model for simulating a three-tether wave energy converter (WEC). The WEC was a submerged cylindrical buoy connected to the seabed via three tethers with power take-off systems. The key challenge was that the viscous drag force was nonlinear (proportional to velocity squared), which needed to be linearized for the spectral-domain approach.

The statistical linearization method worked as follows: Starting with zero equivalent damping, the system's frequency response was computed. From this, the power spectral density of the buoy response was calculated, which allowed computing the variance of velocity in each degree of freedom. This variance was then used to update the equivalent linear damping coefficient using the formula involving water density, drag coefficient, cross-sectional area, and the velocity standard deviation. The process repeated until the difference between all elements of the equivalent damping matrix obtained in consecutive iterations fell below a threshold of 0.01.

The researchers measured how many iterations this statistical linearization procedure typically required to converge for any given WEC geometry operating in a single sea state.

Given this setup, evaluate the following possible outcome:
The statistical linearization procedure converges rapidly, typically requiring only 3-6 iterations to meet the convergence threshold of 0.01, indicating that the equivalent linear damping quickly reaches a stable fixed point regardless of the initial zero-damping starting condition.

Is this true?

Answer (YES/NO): NO